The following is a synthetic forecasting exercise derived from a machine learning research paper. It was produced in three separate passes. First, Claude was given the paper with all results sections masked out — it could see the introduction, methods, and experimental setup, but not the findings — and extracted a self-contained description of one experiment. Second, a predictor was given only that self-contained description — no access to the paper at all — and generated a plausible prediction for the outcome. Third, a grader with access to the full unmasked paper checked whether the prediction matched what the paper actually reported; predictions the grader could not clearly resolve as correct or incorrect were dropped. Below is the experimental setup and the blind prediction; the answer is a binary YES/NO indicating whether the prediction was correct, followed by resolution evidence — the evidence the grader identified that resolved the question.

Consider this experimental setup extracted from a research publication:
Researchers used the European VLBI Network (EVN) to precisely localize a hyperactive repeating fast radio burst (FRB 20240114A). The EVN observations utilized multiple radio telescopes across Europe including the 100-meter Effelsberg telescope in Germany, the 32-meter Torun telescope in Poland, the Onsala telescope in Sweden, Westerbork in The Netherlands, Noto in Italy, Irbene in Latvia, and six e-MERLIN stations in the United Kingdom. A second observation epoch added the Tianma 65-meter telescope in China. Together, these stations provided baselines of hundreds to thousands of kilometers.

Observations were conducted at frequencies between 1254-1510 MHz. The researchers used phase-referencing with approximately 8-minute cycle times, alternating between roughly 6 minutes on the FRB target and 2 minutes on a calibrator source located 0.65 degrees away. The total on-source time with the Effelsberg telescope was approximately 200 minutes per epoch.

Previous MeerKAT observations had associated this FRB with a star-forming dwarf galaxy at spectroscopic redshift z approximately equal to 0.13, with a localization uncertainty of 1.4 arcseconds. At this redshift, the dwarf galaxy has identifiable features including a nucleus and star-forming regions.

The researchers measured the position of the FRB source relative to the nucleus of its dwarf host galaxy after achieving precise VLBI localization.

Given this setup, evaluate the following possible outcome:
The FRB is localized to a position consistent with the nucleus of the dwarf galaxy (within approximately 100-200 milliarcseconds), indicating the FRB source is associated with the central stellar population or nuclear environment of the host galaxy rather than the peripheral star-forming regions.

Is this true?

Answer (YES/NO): NO